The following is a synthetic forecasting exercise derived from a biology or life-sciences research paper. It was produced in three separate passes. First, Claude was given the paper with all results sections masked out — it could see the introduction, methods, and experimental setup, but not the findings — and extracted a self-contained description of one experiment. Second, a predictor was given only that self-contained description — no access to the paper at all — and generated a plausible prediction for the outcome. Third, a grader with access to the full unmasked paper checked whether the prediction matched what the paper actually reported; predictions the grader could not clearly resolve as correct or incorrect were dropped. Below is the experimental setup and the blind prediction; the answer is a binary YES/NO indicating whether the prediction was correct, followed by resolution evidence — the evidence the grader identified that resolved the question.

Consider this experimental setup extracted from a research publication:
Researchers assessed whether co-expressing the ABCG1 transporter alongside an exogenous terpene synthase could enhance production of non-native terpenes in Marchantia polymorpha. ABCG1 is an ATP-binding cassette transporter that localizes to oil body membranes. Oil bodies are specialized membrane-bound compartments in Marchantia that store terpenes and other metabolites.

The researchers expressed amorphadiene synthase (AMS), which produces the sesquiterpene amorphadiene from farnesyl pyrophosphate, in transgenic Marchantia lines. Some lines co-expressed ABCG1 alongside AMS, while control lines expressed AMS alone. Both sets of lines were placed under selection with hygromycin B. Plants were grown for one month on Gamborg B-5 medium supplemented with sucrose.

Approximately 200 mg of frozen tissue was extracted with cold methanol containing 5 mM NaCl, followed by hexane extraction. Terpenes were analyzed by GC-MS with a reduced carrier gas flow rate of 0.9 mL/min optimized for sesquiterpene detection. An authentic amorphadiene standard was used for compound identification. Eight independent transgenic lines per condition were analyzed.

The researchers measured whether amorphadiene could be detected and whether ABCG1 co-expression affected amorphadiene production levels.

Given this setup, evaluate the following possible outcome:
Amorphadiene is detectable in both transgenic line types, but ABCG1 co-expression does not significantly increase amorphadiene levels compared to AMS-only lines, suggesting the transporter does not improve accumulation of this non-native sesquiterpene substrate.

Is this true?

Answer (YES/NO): NO